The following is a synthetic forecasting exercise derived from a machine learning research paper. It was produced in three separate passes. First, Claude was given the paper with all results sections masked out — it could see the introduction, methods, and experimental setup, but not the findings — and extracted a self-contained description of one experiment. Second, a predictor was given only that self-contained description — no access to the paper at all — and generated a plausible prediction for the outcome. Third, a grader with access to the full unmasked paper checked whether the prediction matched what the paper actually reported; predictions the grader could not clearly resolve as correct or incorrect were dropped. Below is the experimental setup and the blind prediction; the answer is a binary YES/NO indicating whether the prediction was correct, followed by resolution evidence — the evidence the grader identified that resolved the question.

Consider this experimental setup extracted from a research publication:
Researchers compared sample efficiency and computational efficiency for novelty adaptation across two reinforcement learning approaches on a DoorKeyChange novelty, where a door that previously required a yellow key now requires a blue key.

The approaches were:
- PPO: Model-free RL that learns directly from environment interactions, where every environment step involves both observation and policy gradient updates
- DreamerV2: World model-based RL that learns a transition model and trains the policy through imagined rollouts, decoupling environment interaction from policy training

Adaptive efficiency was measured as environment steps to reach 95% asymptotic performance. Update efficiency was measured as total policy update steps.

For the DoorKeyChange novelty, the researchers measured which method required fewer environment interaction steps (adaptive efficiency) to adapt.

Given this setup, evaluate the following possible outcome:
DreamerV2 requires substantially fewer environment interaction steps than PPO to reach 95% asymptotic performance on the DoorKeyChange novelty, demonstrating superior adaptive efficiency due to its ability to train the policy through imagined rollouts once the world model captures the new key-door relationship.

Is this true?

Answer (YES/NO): YES